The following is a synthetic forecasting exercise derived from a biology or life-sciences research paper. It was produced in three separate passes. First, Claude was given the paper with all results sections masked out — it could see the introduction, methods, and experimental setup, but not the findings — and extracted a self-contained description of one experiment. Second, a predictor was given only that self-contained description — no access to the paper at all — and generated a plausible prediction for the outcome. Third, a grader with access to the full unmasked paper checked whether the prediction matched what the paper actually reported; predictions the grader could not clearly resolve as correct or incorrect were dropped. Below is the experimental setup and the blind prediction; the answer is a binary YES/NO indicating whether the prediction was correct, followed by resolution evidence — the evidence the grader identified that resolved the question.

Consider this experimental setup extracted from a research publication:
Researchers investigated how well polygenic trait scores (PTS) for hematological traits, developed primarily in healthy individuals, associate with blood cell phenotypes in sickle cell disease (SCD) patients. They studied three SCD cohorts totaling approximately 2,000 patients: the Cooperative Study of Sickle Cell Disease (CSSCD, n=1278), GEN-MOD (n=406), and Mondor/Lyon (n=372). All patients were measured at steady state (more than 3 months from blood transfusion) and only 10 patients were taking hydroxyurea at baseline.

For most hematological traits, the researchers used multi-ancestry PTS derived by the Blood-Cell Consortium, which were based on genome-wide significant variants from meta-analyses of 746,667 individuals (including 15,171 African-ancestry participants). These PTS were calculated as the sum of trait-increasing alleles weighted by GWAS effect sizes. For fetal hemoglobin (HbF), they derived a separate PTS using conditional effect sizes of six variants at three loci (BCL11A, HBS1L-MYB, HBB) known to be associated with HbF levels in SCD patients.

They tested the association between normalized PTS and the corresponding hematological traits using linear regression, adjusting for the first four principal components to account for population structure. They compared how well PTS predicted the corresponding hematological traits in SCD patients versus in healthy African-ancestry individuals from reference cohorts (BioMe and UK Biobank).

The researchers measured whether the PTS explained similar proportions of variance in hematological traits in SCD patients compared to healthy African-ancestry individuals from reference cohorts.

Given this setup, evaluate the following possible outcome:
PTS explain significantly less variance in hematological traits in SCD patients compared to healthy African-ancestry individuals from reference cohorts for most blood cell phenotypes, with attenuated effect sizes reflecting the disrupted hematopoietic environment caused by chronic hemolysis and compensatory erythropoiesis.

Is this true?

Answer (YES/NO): YES